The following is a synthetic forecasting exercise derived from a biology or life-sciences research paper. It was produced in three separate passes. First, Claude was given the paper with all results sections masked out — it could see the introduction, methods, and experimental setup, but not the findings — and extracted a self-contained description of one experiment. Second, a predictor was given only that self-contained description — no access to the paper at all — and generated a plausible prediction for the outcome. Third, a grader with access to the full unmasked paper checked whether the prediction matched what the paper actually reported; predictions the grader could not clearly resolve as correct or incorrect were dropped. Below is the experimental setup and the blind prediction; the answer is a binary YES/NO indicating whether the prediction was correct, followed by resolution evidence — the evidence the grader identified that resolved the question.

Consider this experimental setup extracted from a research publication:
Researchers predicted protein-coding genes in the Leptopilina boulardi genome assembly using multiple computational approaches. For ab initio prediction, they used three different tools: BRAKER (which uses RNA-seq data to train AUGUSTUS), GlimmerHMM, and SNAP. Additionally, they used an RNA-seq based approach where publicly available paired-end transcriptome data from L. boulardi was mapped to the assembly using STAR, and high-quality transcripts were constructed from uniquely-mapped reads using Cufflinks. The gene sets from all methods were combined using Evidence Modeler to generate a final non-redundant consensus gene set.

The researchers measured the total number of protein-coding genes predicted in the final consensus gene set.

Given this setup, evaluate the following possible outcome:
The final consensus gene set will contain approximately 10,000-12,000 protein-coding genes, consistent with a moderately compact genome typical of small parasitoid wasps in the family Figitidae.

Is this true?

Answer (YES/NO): NO